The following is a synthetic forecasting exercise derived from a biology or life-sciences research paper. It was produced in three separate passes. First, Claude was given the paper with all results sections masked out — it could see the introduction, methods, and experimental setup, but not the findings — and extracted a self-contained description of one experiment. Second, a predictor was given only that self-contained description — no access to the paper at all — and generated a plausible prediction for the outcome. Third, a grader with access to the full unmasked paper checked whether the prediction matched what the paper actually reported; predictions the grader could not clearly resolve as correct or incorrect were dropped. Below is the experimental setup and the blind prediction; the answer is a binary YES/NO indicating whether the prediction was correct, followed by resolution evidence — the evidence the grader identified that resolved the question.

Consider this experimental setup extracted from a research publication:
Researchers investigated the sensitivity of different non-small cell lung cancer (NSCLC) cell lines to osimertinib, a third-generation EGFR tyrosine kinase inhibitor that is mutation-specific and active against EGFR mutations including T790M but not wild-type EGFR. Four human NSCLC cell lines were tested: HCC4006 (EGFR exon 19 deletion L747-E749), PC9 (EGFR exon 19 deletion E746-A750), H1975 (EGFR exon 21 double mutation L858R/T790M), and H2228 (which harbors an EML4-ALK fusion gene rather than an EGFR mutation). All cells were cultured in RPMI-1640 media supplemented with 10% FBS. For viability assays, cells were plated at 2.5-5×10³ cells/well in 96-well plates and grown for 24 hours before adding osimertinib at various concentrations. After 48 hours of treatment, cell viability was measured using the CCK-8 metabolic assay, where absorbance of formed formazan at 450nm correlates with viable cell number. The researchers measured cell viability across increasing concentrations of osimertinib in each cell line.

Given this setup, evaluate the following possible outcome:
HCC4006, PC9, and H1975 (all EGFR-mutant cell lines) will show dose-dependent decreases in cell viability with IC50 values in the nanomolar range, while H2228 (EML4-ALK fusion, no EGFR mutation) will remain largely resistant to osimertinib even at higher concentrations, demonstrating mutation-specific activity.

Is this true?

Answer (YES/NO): NO